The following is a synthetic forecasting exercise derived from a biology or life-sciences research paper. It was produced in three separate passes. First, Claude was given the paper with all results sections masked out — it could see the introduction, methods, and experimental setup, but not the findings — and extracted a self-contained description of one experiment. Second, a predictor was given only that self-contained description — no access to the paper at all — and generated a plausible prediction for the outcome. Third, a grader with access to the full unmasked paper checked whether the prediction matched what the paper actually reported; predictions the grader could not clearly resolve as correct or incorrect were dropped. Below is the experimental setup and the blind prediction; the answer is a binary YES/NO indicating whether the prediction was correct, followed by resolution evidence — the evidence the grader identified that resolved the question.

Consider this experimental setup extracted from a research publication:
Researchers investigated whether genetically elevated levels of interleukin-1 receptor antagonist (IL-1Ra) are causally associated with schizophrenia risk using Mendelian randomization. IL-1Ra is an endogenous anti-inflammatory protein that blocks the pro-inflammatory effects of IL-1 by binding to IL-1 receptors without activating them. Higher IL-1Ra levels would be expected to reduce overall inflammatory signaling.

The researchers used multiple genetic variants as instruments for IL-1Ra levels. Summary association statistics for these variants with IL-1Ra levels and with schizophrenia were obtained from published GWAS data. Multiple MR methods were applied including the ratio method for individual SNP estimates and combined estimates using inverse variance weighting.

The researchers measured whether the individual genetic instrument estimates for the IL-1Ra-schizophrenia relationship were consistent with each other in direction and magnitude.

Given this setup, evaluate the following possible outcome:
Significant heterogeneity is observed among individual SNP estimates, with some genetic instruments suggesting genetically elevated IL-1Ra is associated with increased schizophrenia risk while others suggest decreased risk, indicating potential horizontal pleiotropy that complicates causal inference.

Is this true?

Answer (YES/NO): YES